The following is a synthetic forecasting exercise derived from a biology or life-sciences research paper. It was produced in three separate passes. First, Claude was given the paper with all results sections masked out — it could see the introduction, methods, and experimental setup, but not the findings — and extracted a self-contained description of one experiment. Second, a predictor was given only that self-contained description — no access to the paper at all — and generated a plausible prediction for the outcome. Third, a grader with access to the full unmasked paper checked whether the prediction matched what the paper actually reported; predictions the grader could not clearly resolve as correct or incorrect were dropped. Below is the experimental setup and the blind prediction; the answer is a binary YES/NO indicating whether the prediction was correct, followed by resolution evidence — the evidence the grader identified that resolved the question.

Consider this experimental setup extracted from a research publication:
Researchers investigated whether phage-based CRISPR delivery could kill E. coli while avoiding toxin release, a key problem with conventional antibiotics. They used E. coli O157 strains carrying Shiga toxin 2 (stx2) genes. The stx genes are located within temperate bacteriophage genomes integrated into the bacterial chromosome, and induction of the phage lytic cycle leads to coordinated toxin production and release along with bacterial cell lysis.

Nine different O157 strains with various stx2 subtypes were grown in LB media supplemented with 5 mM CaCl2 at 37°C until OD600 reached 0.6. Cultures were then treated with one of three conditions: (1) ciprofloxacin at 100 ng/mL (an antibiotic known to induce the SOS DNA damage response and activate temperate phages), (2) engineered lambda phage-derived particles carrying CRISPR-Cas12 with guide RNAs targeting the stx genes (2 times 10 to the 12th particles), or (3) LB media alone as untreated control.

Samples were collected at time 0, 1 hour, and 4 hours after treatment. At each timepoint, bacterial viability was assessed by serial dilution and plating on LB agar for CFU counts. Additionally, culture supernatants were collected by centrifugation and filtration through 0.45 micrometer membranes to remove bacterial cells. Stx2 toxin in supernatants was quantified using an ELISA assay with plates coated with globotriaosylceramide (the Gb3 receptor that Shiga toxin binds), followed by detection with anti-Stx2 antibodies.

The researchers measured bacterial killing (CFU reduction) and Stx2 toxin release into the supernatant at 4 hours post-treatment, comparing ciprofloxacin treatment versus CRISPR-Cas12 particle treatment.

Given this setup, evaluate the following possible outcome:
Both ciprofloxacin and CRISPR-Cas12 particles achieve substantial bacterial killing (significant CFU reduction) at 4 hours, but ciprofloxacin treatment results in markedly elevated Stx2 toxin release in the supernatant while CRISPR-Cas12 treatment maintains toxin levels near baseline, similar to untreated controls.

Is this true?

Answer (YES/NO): YES